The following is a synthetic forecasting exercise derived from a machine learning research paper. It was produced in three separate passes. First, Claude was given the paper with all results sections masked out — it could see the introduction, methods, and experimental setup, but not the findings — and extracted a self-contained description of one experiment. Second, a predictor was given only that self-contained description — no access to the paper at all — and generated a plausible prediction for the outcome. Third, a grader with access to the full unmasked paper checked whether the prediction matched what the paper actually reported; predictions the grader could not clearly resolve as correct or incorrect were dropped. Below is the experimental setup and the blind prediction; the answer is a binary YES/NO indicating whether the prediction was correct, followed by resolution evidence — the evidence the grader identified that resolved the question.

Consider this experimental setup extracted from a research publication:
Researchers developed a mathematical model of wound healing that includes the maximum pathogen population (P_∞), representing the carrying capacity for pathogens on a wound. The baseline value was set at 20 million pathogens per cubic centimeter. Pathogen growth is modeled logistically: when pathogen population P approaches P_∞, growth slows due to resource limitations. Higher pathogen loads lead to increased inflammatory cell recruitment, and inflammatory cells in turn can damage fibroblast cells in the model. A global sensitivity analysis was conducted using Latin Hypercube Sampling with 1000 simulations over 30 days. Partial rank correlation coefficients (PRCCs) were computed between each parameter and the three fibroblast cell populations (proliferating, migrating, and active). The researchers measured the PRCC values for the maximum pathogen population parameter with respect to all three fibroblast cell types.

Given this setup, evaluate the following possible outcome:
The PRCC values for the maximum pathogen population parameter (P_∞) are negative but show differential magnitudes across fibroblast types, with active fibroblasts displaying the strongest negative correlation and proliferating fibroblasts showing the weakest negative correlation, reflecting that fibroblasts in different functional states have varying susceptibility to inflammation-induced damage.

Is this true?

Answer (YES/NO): NO